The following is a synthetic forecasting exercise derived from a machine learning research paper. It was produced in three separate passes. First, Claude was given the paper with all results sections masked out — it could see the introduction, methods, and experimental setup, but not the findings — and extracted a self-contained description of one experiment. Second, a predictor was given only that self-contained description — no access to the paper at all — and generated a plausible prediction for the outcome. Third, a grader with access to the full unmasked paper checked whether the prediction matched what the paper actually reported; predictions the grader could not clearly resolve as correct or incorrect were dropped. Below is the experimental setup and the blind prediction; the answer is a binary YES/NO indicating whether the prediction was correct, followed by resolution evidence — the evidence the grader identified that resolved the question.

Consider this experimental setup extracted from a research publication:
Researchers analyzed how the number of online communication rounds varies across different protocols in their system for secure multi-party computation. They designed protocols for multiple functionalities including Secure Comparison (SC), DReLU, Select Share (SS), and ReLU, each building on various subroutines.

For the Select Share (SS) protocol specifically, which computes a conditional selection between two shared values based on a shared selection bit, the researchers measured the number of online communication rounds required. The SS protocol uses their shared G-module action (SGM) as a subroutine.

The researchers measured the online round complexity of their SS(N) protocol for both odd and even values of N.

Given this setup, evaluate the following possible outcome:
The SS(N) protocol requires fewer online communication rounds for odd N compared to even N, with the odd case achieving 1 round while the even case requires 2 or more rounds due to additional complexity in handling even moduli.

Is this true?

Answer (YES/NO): NO